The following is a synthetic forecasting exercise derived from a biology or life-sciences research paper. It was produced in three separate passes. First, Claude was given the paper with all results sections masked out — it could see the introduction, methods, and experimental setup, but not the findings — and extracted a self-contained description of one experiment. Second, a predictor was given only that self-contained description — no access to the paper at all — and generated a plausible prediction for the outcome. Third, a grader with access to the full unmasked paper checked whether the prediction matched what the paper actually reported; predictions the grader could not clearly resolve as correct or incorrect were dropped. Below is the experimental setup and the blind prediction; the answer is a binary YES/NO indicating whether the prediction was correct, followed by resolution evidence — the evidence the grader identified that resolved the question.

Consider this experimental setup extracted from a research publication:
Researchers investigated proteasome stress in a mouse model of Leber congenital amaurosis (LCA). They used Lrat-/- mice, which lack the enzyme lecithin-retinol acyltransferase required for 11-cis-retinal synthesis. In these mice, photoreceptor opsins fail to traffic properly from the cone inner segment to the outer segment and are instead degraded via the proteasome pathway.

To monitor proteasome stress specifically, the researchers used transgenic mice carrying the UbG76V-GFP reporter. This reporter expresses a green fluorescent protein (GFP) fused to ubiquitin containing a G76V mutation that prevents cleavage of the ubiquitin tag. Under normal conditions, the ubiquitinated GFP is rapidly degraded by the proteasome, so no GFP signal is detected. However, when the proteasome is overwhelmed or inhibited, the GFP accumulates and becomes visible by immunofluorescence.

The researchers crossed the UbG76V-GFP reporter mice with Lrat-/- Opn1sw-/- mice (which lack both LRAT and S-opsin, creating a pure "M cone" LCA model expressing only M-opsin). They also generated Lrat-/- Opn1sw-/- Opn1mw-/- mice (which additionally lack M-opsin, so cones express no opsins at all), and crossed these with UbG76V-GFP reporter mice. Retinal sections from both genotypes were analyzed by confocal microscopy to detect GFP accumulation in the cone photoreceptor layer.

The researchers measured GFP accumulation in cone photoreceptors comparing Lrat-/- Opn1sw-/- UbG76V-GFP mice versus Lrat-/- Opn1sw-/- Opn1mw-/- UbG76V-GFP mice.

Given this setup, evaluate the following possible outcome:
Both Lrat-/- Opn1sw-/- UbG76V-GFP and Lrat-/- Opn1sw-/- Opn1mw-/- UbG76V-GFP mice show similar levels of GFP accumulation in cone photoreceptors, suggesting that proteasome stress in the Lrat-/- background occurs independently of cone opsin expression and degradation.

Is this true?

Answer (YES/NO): NO